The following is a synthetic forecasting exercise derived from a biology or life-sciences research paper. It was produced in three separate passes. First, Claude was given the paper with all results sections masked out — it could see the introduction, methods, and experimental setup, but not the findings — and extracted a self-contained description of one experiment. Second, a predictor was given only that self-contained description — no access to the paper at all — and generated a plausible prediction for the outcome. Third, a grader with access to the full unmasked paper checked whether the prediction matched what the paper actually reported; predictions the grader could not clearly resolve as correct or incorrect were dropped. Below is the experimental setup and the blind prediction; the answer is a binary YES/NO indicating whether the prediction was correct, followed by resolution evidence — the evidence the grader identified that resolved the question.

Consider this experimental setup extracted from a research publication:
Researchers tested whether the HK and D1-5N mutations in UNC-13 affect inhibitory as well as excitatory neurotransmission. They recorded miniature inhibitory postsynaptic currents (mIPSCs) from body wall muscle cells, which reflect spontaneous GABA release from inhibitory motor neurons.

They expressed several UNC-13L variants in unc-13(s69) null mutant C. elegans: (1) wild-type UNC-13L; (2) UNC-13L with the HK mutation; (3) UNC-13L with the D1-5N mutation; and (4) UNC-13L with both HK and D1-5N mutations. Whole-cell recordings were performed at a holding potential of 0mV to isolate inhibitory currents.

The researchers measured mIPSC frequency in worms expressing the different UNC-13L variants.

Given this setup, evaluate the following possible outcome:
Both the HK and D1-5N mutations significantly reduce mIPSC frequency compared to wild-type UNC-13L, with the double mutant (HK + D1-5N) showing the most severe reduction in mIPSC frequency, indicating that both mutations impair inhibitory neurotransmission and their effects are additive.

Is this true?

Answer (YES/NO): NO